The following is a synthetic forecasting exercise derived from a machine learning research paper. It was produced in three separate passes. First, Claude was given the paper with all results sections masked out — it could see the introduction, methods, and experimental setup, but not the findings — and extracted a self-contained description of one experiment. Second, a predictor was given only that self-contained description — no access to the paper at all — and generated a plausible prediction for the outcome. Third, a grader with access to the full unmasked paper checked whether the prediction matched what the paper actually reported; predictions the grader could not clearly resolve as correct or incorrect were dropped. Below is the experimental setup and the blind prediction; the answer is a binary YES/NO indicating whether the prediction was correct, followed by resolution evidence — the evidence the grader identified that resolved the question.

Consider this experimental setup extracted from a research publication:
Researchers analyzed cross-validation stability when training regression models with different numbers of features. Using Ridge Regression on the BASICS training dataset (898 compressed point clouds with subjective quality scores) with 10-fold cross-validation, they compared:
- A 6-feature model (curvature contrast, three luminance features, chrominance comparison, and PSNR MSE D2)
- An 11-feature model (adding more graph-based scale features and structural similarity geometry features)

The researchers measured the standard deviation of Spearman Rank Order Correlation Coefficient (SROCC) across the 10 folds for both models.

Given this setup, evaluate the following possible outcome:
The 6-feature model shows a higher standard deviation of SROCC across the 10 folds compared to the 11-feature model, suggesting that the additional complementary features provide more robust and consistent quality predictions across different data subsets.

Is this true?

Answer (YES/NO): YES